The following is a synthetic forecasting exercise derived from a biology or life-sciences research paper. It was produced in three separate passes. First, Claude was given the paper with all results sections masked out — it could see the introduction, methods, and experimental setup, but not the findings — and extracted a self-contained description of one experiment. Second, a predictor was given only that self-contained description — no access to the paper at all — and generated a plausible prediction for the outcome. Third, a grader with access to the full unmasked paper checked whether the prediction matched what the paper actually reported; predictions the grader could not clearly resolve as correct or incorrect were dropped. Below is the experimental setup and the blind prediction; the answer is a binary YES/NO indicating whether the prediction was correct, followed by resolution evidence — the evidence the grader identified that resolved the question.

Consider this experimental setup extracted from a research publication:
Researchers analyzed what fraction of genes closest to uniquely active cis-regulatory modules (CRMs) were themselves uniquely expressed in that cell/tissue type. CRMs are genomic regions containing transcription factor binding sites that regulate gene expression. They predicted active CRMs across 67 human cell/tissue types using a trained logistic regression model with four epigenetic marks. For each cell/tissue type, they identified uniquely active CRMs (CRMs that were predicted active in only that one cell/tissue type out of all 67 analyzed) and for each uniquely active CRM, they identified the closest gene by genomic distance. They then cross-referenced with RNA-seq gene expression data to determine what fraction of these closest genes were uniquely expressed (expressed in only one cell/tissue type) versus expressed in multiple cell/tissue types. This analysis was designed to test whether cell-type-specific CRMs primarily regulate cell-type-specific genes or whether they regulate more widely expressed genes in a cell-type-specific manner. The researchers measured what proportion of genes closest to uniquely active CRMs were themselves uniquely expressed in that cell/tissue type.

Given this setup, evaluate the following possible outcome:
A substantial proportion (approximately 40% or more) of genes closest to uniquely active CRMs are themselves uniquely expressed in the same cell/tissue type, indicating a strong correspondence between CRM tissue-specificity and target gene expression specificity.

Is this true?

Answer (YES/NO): NO